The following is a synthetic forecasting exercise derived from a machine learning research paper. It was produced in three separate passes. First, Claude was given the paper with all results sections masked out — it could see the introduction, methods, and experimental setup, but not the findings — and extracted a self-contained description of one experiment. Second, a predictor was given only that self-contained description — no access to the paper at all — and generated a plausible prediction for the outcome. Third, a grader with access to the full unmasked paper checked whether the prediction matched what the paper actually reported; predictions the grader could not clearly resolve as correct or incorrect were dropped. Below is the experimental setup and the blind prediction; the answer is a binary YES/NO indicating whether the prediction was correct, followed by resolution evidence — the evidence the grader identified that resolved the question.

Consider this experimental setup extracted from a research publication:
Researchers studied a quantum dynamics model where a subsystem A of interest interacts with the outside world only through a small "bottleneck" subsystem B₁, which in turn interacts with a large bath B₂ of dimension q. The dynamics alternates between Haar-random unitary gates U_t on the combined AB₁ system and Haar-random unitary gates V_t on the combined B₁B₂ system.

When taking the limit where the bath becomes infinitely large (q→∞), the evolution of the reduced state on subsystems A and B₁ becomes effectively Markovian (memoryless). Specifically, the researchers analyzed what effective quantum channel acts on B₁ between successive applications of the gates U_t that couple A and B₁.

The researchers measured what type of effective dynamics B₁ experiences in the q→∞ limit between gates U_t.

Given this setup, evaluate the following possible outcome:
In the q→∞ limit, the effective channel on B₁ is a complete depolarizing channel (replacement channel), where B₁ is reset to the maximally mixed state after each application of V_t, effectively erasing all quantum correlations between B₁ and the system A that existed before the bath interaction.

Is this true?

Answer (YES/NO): YES